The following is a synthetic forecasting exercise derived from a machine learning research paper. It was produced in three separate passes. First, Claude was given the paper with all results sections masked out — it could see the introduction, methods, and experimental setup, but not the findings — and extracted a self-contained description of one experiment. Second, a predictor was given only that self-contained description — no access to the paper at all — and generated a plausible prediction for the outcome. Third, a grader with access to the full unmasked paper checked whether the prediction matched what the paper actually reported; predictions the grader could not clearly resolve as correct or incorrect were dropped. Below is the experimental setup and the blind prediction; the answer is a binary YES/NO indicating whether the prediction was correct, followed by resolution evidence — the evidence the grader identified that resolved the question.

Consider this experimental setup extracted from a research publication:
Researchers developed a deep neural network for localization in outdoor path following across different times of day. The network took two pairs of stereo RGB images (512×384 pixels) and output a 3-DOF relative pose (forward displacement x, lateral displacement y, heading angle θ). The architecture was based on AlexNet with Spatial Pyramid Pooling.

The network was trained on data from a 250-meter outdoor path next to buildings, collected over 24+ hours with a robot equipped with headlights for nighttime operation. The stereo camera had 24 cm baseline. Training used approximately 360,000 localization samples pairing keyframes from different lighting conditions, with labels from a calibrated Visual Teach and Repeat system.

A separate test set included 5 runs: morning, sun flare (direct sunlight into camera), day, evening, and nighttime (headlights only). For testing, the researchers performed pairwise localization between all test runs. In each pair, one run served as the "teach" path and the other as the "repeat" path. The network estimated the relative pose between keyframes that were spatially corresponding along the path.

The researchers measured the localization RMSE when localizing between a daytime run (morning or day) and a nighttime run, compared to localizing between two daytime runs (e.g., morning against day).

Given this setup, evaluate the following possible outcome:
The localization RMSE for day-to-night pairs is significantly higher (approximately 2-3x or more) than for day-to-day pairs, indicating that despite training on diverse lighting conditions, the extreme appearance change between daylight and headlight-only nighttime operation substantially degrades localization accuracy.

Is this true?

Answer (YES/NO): NO